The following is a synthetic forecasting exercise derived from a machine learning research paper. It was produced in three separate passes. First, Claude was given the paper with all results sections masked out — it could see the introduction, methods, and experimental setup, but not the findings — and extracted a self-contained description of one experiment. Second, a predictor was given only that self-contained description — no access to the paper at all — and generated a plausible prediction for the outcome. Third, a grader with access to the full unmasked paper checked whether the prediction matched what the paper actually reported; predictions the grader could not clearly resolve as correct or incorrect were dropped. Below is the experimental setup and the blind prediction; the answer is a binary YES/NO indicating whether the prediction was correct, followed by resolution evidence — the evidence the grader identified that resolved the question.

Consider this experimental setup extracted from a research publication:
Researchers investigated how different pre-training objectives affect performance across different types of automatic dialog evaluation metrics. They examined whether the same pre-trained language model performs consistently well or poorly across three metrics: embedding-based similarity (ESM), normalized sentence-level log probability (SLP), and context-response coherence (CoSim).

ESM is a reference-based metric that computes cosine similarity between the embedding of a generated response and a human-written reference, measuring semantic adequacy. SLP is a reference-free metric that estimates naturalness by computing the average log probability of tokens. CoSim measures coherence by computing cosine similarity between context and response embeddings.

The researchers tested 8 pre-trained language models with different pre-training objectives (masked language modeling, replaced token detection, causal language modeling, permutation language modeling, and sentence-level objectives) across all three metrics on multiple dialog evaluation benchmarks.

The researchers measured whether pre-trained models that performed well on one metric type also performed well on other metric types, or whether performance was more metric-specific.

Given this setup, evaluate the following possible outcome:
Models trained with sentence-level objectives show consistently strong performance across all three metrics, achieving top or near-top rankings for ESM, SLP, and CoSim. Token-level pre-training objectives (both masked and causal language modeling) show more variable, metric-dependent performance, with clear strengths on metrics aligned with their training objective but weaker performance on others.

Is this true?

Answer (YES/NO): NO